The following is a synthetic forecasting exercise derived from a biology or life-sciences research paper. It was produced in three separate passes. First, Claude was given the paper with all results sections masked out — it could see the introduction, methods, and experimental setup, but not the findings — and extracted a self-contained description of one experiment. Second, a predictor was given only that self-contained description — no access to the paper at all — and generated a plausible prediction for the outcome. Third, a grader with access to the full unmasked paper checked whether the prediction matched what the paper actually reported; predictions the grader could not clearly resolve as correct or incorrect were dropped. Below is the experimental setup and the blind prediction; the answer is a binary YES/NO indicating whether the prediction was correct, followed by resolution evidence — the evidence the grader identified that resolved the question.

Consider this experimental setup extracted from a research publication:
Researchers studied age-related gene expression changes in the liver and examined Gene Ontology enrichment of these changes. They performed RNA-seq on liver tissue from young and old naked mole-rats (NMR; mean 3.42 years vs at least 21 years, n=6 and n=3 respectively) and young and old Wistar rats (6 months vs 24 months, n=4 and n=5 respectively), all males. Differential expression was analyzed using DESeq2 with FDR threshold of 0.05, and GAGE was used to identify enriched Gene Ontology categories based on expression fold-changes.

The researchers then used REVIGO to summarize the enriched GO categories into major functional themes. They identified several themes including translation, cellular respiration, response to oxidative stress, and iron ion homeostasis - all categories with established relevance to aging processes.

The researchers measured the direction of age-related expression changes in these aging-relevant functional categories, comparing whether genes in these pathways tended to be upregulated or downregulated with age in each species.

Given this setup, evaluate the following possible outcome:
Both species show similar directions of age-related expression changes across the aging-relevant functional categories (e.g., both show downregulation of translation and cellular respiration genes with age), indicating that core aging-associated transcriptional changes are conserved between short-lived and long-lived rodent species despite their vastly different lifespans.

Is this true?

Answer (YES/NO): NO